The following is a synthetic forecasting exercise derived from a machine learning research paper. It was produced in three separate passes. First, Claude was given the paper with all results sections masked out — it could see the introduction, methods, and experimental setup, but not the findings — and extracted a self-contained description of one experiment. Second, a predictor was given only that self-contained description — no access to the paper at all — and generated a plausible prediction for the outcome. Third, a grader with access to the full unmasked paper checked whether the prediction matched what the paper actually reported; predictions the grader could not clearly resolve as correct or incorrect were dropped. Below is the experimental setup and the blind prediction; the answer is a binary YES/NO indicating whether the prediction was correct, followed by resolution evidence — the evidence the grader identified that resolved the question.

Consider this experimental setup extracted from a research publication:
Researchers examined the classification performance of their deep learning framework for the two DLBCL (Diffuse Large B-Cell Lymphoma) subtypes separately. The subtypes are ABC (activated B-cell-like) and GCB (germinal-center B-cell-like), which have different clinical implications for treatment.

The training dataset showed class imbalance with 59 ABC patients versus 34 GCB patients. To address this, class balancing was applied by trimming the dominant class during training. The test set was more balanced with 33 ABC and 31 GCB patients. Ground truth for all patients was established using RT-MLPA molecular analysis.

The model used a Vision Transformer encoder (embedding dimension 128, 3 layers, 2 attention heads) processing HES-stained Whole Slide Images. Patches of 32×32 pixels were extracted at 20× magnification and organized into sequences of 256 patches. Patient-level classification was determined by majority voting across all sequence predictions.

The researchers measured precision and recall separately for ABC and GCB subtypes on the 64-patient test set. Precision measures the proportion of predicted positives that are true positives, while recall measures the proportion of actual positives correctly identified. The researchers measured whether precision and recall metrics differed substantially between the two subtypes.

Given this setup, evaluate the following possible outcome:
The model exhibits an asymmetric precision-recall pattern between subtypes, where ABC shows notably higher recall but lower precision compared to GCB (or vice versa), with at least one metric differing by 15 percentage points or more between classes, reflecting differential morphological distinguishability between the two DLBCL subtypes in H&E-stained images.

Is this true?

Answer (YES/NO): YES